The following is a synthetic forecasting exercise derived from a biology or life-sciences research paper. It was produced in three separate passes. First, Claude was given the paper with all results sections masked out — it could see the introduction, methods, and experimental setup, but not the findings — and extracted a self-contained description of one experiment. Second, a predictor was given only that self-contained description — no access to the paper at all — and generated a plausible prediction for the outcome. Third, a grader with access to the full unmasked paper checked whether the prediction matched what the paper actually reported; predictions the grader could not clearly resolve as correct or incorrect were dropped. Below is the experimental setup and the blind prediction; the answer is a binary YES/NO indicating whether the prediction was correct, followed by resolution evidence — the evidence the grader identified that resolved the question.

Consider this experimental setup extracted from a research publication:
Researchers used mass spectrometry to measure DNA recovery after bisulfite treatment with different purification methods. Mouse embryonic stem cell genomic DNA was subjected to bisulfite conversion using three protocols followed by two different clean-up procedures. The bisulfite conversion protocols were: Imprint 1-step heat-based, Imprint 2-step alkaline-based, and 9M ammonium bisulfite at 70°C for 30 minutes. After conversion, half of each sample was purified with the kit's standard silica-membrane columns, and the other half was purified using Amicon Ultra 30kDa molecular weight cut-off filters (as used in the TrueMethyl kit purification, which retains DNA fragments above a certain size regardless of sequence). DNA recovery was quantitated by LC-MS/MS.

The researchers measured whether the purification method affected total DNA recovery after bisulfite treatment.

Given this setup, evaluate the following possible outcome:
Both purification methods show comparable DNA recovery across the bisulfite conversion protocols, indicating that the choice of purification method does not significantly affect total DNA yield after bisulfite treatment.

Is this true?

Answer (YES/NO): NO